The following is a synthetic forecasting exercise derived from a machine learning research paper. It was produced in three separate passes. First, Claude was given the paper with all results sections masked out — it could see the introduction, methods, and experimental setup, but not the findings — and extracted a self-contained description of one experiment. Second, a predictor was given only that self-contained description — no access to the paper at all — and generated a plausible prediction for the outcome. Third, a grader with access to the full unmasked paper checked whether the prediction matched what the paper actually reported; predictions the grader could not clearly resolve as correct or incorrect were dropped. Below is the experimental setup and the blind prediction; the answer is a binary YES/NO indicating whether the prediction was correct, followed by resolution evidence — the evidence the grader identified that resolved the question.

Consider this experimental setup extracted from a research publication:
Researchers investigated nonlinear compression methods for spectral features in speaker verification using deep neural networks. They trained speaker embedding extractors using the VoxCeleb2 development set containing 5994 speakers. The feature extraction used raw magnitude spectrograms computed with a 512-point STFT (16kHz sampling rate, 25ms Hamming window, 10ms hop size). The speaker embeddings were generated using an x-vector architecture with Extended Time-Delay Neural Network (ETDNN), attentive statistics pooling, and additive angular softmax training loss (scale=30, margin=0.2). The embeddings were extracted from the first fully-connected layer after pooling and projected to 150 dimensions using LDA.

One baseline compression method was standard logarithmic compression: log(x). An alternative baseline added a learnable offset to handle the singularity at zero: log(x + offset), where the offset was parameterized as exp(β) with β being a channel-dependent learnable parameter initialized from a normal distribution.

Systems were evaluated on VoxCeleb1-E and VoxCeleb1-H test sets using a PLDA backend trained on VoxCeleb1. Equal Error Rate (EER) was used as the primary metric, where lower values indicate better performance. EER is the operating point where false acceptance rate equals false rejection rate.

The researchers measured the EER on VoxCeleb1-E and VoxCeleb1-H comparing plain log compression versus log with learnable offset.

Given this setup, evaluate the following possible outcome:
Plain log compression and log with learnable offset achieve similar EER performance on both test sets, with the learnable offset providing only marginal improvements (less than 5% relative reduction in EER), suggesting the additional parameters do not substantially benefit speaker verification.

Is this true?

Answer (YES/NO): NO